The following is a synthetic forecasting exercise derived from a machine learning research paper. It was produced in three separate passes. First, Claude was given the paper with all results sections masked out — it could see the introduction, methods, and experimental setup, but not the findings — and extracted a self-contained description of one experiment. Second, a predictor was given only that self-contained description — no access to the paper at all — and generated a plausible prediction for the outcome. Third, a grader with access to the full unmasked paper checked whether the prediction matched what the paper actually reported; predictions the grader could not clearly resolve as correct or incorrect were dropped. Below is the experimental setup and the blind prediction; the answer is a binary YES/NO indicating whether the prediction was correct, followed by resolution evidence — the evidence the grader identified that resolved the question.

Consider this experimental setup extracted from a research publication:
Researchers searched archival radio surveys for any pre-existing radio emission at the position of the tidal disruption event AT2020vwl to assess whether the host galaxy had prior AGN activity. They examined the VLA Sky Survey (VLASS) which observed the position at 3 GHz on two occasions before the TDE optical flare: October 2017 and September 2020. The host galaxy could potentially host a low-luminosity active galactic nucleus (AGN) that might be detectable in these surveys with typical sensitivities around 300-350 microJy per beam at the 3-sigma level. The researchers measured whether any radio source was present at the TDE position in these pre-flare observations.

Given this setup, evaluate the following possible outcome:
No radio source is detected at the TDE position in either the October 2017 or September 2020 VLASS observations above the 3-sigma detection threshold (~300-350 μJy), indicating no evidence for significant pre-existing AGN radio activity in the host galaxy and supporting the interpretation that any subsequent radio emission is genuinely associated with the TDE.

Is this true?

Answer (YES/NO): YES